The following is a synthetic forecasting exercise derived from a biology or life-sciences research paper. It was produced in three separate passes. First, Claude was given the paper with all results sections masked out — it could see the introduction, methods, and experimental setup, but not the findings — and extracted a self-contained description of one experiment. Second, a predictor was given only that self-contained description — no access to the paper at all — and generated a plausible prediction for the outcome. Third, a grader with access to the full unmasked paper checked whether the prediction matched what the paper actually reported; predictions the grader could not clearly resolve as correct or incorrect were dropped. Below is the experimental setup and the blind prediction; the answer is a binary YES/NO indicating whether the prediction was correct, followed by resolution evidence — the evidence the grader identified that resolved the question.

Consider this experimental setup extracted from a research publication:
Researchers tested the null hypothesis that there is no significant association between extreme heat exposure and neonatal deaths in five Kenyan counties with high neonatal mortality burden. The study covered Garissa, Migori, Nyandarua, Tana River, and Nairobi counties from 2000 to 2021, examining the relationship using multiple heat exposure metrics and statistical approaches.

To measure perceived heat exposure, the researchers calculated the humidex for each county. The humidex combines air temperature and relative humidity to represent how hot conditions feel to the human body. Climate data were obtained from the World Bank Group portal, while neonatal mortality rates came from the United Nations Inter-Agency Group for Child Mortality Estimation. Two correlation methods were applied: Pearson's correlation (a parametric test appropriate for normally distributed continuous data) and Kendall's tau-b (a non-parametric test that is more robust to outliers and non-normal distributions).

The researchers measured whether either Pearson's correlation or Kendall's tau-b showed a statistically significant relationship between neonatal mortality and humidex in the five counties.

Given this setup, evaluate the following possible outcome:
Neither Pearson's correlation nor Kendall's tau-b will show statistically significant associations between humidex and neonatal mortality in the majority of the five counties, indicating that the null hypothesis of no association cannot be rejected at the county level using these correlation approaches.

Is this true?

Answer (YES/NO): YES